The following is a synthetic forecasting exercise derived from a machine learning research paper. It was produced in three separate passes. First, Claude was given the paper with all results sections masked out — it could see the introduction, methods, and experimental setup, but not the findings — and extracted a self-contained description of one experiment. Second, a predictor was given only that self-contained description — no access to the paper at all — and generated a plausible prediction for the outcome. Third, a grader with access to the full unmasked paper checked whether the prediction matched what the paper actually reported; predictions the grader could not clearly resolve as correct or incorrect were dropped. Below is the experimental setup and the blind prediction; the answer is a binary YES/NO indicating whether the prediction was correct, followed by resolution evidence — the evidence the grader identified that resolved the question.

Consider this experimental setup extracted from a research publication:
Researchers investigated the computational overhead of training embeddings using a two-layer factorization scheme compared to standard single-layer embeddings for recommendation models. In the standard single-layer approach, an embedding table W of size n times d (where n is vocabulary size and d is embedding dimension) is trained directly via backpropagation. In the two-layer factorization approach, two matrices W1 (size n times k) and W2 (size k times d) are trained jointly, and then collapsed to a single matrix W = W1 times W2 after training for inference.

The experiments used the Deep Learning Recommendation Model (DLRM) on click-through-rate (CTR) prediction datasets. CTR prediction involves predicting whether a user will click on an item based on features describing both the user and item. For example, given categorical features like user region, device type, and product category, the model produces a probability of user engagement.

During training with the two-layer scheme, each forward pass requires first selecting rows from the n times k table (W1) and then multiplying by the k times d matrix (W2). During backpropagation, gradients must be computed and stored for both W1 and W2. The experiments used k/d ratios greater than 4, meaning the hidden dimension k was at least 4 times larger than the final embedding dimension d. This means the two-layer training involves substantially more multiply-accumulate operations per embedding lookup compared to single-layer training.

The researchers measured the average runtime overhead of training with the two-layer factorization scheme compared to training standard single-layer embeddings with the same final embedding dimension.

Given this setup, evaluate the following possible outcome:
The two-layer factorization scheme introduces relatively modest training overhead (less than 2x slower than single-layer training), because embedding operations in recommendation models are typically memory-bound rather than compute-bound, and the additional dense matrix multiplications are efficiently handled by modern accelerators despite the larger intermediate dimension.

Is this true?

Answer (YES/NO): YES